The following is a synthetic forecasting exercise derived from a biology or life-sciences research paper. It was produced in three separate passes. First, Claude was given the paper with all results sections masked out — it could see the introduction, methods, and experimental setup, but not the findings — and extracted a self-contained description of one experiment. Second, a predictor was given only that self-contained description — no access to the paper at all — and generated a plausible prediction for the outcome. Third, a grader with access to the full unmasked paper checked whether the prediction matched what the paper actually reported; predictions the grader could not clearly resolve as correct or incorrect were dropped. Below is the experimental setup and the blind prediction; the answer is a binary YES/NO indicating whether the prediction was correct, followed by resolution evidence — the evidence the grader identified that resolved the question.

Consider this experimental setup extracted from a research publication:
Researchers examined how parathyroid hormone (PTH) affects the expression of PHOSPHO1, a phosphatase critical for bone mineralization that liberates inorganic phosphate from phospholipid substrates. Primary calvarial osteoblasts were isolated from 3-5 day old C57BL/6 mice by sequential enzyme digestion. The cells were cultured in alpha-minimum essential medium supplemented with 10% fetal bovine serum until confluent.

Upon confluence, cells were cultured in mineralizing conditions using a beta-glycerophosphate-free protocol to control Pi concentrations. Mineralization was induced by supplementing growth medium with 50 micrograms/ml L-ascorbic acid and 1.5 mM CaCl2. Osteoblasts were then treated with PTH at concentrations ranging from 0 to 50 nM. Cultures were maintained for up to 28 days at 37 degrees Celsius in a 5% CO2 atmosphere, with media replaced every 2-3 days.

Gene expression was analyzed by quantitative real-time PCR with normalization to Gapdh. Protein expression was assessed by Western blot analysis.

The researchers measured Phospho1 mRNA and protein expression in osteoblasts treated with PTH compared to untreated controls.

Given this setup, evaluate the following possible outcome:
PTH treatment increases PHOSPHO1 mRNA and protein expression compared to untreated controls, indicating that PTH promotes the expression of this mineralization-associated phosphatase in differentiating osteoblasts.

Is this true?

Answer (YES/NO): NO